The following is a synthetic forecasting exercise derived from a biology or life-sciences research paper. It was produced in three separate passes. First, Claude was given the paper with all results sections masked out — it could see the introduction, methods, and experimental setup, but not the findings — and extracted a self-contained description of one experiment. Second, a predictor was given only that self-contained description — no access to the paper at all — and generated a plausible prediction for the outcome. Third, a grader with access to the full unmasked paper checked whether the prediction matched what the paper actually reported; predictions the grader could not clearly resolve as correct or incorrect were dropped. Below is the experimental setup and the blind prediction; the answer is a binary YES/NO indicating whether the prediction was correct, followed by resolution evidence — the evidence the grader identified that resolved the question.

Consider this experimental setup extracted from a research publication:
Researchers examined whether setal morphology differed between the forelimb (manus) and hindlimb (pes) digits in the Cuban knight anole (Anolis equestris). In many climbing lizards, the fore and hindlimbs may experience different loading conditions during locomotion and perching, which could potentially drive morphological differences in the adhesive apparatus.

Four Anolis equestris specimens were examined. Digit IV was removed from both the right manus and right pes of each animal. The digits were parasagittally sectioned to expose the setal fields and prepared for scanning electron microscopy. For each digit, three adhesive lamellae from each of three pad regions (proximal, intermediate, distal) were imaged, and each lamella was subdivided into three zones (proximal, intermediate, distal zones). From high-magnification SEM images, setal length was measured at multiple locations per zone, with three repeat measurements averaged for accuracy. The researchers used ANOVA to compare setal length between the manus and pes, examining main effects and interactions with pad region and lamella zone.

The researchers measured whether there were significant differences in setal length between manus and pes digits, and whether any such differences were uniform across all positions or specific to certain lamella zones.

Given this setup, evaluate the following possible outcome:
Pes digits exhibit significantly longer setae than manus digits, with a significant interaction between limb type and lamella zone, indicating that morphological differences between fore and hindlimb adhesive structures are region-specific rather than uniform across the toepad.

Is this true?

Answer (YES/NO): YES